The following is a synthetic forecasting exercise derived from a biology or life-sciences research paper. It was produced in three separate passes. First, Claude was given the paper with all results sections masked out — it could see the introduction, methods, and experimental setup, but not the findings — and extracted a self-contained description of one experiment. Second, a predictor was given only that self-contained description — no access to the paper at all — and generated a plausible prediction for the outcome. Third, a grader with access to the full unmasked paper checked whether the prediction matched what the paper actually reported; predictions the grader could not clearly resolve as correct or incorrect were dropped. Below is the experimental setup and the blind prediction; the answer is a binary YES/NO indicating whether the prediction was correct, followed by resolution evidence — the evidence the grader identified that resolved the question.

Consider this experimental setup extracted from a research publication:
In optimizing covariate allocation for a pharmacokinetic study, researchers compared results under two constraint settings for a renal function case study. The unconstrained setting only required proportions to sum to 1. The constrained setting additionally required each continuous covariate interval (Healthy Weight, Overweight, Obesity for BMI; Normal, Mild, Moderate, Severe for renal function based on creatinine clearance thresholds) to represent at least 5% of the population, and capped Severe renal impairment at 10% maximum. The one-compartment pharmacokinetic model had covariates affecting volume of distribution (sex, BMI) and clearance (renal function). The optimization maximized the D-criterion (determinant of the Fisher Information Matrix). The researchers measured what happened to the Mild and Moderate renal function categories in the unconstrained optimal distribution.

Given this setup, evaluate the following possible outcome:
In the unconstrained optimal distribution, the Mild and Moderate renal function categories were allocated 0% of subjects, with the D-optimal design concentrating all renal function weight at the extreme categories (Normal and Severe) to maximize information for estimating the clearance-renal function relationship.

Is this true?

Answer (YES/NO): YES